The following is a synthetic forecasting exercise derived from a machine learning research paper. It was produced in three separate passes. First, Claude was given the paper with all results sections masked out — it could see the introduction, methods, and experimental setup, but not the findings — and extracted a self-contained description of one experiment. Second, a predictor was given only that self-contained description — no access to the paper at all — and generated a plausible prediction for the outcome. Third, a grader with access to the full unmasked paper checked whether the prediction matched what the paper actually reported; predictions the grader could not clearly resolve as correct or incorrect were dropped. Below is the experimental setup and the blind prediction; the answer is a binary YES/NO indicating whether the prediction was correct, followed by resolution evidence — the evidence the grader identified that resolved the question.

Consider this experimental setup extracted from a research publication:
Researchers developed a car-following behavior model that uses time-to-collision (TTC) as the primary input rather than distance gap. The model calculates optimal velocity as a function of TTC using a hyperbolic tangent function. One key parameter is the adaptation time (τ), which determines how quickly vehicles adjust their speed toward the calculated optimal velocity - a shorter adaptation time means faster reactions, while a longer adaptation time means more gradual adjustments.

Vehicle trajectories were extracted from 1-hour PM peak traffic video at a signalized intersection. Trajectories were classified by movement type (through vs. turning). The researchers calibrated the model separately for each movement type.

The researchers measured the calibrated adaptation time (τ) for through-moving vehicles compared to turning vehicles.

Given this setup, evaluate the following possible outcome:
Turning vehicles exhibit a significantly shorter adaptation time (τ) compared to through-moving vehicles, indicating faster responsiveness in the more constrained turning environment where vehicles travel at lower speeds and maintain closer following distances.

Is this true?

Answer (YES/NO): NO